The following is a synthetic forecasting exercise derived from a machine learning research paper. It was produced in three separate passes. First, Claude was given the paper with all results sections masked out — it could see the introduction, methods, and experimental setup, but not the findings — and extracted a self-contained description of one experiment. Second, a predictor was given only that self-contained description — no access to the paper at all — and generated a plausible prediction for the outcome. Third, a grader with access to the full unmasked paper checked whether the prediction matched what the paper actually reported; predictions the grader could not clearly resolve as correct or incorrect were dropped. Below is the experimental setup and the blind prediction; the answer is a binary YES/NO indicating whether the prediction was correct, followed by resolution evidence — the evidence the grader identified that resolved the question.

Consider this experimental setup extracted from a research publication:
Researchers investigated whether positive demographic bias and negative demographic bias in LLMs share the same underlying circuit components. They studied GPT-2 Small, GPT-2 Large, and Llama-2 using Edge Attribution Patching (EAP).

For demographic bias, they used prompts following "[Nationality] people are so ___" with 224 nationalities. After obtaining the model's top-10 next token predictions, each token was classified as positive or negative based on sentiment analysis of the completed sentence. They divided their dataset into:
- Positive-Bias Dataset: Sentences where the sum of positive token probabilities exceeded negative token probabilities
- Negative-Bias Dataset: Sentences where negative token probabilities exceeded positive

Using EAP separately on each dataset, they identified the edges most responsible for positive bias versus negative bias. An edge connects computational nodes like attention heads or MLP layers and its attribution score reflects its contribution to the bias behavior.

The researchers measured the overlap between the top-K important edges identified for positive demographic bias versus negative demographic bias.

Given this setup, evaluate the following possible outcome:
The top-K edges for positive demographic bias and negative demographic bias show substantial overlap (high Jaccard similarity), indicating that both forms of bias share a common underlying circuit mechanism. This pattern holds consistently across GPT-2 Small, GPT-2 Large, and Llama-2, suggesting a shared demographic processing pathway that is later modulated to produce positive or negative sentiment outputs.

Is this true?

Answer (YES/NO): YES